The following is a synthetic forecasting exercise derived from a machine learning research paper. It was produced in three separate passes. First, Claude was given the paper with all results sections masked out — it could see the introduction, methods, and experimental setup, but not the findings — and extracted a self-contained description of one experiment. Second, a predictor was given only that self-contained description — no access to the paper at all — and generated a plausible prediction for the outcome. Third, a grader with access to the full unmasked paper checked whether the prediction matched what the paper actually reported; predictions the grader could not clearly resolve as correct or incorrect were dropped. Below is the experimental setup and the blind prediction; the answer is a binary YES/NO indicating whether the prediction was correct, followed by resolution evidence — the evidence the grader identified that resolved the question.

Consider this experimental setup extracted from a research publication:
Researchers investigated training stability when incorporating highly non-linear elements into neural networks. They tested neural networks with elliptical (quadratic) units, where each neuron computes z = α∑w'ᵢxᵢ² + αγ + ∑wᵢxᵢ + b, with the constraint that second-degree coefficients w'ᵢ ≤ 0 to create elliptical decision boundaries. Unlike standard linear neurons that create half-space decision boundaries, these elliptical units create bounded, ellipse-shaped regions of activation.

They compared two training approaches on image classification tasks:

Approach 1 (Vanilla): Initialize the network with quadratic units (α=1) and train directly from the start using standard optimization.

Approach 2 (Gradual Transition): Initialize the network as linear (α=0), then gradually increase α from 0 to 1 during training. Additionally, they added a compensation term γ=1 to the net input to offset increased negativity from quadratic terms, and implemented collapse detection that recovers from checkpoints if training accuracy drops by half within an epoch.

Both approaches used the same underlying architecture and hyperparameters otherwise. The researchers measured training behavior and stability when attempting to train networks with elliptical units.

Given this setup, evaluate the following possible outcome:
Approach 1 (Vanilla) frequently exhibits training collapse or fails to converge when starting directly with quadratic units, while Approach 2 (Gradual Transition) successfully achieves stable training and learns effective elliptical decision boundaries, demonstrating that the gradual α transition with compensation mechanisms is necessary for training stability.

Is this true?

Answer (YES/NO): YES